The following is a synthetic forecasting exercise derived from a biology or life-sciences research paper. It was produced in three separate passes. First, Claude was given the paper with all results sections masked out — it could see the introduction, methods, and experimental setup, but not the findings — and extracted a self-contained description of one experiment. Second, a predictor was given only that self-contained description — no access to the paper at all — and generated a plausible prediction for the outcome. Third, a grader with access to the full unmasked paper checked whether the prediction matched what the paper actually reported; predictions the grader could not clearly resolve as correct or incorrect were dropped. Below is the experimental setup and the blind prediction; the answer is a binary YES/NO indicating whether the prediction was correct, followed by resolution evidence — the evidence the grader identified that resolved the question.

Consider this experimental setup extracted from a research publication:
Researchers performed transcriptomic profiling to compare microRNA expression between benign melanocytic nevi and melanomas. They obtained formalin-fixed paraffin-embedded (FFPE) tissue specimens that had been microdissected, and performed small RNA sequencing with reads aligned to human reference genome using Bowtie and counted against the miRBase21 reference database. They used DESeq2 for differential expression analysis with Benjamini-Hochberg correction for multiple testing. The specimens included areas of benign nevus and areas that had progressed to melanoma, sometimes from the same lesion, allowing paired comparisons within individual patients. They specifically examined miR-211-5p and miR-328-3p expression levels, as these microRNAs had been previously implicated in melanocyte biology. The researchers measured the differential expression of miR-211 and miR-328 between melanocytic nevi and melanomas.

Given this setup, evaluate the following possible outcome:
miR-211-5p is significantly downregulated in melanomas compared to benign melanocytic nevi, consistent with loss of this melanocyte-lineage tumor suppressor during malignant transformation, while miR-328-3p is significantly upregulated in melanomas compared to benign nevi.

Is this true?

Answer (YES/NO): NO